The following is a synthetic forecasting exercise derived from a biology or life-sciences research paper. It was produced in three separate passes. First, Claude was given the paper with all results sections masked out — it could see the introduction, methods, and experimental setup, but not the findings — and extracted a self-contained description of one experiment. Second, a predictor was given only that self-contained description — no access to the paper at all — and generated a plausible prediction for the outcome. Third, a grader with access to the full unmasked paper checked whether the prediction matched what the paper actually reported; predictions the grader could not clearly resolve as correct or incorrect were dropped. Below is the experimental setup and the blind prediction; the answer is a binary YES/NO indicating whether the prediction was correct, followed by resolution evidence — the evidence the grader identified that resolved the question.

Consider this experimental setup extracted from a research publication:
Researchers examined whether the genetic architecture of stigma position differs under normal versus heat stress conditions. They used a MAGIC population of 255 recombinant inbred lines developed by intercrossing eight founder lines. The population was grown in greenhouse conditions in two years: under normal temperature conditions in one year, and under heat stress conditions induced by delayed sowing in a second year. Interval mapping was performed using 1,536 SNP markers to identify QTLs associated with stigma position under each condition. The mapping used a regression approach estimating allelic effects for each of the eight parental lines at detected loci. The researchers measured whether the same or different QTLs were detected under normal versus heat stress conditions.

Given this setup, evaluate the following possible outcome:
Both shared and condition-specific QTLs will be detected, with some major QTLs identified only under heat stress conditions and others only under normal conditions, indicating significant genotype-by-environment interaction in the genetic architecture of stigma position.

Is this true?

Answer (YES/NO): YES